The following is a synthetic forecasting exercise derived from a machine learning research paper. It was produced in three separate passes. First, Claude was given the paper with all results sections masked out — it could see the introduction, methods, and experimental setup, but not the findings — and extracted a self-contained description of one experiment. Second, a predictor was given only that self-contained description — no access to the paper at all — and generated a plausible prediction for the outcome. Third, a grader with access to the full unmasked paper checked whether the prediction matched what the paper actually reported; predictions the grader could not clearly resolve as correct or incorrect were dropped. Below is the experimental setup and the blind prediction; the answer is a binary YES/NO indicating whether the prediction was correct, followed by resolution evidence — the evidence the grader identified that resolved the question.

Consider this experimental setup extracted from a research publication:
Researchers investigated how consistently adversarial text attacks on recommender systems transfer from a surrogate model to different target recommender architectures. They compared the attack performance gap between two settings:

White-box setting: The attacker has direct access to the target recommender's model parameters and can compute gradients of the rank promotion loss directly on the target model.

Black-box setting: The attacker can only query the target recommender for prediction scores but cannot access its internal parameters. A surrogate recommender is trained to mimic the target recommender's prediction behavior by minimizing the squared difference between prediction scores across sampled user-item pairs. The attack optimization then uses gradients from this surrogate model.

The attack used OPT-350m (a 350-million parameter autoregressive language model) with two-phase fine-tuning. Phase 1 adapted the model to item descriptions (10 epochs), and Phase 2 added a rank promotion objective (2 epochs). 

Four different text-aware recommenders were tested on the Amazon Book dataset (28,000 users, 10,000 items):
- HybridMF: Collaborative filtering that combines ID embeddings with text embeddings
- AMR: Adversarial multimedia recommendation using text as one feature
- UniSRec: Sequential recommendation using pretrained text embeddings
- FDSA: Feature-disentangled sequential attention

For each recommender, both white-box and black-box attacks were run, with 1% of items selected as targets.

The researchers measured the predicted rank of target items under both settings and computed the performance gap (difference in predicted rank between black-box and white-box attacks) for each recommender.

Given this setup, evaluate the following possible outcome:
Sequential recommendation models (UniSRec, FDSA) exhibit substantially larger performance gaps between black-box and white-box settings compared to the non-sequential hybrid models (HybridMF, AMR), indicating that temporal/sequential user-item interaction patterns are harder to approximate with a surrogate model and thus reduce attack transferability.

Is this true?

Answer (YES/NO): NO